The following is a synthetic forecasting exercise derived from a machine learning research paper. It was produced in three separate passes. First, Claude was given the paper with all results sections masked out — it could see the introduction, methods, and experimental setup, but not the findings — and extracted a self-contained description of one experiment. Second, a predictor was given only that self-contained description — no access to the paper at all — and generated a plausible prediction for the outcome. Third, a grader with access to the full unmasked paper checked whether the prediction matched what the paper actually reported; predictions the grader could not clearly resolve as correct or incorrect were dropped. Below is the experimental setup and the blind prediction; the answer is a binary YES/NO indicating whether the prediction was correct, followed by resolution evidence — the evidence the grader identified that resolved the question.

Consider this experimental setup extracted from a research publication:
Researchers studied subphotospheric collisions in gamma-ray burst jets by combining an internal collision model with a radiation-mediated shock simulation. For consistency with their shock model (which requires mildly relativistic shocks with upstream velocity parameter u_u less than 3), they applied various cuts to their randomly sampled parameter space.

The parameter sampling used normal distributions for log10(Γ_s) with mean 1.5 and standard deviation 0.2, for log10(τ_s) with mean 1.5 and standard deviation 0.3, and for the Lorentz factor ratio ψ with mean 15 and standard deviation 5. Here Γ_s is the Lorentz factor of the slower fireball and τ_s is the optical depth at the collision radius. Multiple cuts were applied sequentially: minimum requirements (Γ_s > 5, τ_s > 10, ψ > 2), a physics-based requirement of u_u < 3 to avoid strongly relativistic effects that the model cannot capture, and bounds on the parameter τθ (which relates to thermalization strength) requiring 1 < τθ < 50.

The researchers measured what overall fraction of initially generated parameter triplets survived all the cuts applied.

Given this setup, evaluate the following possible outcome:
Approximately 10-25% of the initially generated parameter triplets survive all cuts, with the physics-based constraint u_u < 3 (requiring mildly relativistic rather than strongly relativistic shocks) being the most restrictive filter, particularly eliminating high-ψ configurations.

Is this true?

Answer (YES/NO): NO